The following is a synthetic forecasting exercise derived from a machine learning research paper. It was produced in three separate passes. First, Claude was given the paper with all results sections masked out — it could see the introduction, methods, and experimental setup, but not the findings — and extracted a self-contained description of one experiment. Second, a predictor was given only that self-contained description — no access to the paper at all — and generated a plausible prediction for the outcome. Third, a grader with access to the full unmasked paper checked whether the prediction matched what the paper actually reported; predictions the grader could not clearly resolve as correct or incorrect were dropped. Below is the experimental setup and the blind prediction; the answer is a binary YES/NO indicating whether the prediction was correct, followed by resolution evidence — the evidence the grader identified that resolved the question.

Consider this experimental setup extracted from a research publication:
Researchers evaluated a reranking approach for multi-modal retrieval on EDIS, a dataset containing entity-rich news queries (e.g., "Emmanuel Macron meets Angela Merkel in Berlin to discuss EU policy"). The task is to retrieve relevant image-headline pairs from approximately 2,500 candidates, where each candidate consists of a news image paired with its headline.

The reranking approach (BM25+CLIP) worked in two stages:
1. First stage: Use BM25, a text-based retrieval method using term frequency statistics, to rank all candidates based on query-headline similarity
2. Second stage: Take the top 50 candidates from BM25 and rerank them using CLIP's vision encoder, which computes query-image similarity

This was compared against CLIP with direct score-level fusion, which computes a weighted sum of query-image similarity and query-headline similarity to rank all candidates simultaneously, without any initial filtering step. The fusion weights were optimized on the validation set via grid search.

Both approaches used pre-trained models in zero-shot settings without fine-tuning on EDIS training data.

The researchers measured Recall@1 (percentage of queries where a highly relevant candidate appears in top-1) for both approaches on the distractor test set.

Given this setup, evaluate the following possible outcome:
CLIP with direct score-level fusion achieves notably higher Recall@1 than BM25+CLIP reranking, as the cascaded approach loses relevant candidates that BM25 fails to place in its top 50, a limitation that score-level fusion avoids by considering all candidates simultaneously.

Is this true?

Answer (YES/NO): YES